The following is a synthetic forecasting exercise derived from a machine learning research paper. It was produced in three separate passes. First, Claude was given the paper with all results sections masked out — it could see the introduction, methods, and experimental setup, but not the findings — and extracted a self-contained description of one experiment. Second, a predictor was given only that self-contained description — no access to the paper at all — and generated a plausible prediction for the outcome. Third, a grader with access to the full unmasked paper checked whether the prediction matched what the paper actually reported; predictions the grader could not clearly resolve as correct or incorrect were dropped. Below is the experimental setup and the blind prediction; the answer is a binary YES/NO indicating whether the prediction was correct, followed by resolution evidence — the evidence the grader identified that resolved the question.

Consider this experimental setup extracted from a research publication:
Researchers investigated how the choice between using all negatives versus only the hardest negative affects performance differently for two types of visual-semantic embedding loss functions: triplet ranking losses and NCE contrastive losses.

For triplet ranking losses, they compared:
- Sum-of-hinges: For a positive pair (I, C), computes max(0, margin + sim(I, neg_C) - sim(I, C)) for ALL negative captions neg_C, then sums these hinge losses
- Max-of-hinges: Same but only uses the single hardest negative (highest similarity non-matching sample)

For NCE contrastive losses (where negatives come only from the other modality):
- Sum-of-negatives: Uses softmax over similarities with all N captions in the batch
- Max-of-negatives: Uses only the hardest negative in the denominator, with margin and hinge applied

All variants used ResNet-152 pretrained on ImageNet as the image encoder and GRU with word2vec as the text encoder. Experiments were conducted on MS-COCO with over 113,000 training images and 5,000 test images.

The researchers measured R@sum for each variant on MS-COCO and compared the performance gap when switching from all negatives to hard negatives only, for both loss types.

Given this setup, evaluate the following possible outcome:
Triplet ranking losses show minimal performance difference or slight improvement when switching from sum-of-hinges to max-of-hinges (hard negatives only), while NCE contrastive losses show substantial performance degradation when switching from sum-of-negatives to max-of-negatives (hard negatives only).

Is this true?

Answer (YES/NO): NO